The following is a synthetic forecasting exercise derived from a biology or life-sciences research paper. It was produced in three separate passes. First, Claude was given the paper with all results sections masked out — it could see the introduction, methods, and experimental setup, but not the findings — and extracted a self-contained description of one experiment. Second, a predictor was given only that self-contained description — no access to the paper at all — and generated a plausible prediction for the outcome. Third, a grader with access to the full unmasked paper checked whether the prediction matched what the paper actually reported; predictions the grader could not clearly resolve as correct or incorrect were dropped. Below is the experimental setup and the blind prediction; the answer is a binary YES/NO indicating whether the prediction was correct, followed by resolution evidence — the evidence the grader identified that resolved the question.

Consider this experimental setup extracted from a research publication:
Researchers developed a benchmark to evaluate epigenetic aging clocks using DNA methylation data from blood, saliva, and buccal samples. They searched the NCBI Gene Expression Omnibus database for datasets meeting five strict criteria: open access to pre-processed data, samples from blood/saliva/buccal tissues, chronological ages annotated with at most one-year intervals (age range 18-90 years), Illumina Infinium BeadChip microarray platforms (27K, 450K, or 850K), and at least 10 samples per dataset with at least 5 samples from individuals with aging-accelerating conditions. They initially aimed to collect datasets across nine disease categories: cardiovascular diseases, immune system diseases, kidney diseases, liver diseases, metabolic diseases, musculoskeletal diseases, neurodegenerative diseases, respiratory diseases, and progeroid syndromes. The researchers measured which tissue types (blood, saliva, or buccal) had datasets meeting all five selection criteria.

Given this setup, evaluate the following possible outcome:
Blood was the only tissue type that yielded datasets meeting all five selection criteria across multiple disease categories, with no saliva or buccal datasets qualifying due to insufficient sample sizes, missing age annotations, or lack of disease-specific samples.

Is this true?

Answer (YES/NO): NO